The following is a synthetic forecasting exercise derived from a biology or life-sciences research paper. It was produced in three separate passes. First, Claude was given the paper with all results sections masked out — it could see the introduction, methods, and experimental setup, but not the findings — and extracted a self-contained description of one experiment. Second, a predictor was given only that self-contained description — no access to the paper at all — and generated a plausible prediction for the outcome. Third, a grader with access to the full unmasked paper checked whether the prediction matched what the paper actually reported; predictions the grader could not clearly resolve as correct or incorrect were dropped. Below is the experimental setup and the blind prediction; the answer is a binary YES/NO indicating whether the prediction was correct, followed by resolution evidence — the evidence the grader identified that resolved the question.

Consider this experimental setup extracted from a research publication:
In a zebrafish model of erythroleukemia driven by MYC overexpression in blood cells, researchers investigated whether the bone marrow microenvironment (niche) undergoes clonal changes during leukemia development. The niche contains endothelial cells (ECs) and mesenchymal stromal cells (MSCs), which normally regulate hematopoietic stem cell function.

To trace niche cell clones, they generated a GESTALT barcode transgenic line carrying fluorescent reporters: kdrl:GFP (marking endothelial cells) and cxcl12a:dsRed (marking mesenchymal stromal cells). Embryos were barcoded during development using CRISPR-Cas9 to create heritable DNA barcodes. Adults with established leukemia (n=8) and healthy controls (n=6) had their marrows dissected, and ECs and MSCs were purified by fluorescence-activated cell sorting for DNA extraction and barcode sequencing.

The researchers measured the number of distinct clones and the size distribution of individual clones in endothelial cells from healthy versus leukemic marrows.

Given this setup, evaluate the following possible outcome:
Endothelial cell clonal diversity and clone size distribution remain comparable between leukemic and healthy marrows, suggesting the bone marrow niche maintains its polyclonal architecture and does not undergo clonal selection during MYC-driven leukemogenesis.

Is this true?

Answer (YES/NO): NO